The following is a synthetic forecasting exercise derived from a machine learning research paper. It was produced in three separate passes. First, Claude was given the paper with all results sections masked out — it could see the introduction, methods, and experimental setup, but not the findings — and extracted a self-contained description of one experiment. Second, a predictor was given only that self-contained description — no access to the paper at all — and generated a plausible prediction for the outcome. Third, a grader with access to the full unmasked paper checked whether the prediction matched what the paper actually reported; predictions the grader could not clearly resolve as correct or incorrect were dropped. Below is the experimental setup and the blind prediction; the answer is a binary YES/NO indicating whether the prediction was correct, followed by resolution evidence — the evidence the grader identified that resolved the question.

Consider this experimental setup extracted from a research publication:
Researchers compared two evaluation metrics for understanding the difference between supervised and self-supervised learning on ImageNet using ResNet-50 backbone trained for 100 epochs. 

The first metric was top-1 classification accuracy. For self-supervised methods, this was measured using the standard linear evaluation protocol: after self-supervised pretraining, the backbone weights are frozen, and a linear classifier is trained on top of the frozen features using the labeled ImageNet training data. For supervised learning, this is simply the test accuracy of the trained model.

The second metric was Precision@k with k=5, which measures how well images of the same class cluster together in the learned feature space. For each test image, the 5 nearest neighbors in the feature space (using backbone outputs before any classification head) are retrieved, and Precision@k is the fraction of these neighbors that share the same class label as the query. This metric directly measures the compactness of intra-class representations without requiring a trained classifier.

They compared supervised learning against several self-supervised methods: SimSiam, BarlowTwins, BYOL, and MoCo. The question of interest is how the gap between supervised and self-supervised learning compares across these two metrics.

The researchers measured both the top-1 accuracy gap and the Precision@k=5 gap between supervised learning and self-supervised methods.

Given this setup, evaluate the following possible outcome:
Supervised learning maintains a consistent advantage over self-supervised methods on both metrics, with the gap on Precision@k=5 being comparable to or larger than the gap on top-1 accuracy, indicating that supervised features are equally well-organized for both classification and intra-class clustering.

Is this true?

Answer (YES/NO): YES